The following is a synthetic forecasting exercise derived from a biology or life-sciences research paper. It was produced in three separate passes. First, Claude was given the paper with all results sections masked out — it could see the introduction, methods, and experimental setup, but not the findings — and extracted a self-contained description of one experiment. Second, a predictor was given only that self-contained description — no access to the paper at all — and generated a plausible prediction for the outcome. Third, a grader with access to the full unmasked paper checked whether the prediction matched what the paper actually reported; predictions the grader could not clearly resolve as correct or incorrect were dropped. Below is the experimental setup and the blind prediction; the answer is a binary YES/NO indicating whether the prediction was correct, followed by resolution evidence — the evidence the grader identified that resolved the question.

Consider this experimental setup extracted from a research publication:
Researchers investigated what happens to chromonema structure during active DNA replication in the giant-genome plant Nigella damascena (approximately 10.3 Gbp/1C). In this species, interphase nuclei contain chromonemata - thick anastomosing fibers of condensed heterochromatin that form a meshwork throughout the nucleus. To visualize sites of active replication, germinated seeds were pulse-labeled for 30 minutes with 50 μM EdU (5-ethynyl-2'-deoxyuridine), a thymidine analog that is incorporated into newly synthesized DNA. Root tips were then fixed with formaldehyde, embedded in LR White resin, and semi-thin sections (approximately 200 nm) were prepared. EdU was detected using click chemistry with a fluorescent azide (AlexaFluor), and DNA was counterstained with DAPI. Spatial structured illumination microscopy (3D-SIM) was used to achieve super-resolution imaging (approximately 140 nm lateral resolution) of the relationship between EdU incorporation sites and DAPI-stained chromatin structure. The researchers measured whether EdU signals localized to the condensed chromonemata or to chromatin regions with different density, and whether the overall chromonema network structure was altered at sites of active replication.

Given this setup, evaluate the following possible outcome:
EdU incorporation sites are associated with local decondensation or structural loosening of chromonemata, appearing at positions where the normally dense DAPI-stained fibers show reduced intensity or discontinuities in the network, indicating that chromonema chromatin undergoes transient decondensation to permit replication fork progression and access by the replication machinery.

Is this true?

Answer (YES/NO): YES